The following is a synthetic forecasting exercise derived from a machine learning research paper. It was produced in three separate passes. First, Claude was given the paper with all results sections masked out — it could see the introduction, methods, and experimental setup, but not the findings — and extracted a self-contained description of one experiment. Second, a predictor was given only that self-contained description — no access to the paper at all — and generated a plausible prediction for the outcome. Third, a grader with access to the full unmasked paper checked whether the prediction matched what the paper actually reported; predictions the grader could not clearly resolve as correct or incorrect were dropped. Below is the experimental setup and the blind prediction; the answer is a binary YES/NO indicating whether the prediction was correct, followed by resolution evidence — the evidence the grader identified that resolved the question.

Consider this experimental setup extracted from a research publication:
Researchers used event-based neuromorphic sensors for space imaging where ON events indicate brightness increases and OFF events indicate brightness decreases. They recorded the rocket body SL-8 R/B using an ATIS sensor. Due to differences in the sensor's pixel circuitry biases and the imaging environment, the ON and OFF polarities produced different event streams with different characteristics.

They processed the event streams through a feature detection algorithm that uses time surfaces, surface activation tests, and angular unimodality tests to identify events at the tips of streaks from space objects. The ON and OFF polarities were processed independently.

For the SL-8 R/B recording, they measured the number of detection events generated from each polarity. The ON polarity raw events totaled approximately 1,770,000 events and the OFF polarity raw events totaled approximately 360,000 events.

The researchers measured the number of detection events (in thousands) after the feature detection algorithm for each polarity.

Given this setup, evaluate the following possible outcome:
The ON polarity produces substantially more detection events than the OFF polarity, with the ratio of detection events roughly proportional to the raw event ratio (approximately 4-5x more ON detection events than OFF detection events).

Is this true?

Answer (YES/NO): NO